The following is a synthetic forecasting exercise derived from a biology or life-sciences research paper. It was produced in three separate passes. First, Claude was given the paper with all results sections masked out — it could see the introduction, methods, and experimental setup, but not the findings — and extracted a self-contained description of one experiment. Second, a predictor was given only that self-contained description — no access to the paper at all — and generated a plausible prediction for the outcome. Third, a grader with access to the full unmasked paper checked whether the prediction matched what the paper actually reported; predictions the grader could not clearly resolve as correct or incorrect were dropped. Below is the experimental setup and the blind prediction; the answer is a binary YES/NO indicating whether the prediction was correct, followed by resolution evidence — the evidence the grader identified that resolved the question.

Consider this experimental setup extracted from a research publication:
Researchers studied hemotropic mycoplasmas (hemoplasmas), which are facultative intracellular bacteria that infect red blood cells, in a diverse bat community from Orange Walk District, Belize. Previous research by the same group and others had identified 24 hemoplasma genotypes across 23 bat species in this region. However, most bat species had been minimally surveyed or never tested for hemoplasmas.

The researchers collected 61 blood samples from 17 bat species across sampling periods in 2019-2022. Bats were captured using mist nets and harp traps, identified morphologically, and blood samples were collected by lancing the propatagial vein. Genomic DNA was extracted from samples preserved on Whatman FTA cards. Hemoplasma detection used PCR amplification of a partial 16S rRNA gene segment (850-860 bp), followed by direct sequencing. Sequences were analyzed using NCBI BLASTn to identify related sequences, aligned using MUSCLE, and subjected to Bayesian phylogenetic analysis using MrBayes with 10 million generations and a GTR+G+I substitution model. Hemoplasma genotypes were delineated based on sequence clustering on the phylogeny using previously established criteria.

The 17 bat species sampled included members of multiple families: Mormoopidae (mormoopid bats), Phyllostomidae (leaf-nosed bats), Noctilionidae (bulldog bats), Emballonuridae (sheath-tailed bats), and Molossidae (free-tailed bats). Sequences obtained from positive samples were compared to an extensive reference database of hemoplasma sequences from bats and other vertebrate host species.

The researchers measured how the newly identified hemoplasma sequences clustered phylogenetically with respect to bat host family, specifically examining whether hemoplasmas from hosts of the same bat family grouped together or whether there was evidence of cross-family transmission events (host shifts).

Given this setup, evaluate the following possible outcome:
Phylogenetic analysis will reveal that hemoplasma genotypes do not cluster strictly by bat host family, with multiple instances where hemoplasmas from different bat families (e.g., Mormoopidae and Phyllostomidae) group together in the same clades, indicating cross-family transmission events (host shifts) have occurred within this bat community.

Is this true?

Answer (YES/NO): NO